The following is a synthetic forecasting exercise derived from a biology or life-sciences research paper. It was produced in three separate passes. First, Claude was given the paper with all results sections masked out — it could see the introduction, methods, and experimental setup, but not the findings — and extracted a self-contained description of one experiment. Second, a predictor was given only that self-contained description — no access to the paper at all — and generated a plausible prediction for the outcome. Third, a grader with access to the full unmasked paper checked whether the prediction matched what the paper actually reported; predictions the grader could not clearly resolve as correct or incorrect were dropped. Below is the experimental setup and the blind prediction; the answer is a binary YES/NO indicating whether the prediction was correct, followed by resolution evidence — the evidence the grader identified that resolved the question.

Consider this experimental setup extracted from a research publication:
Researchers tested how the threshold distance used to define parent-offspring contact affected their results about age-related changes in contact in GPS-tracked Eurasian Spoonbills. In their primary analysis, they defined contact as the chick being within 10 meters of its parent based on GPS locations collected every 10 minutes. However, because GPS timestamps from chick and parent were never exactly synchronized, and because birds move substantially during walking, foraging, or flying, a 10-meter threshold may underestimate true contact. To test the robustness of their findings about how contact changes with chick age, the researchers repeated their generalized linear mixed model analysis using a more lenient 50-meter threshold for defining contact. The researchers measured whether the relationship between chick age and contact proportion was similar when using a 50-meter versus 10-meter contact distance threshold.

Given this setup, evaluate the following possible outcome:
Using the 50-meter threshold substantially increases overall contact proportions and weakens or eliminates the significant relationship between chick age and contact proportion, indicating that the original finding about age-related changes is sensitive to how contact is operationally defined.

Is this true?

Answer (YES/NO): NO